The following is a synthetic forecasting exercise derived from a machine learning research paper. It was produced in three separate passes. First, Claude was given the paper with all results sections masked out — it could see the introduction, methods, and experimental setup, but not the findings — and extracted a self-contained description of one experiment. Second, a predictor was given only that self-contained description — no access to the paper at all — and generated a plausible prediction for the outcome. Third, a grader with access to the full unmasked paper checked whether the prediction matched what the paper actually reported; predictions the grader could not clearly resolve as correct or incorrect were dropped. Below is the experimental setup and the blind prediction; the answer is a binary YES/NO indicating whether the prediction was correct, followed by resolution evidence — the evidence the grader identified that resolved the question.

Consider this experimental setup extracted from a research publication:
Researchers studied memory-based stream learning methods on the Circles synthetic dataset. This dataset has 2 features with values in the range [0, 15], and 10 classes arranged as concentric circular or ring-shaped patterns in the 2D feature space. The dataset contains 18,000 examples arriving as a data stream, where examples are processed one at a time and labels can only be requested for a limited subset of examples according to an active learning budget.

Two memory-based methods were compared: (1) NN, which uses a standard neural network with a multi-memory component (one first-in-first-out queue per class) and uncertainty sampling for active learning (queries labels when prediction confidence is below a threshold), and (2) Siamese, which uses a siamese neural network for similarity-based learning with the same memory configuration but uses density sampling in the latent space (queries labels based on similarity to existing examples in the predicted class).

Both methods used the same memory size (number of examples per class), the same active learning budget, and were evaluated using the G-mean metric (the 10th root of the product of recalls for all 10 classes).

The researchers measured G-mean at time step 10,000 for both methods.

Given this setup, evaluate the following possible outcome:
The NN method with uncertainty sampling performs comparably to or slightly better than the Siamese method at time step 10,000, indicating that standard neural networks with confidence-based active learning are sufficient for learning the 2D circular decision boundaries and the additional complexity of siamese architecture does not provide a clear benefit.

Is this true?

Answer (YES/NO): YES